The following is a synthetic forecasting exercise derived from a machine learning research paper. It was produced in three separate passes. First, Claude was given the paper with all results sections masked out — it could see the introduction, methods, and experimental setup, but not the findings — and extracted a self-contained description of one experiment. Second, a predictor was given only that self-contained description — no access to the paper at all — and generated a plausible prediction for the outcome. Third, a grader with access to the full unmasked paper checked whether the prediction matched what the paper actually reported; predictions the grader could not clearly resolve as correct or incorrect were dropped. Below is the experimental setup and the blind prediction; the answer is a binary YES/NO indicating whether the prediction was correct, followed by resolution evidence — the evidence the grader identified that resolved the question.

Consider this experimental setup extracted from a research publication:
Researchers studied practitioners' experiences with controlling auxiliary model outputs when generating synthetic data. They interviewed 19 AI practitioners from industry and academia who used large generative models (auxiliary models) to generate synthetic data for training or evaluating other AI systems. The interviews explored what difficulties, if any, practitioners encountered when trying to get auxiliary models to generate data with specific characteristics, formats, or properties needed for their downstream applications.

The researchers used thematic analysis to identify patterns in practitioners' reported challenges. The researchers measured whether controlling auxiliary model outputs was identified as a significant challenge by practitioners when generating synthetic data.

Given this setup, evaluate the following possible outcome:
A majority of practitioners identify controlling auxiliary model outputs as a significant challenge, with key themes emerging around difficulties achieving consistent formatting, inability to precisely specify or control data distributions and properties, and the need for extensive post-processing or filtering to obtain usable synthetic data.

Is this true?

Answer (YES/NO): NO